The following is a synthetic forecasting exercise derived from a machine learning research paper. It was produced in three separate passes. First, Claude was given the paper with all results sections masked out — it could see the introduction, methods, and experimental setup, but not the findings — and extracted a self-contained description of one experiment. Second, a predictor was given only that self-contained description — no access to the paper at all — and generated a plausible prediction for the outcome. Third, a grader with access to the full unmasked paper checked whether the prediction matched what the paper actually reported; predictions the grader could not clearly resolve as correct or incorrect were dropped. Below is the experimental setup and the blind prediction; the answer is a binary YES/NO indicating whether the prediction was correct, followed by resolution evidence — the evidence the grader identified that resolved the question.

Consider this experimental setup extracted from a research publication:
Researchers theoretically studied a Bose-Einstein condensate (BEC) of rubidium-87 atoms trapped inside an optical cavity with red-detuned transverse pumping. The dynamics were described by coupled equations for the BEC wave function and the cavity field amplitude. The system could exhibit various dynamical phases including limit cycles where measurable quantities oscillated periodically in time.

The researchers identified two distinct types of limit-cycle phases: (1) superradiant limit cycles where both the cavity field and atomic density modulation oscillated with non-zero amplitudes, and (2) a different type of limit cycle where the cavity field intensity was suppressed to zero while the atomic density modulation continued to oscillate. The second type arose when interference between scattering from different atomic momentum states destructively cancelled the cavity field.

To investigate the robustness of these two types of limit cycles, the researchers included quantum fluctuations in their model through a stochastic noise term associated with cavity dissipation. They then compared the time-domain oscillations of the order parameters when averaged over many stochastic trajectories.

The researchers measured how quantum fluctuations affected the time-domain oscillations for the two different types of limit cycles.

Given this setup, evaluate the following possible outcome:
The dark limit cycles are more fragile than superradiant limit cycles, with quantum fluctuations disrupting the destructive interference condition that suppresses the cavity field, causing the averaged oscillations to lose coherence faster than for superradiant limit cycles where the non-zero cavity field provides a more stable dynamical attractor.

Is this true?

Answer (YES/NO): NO